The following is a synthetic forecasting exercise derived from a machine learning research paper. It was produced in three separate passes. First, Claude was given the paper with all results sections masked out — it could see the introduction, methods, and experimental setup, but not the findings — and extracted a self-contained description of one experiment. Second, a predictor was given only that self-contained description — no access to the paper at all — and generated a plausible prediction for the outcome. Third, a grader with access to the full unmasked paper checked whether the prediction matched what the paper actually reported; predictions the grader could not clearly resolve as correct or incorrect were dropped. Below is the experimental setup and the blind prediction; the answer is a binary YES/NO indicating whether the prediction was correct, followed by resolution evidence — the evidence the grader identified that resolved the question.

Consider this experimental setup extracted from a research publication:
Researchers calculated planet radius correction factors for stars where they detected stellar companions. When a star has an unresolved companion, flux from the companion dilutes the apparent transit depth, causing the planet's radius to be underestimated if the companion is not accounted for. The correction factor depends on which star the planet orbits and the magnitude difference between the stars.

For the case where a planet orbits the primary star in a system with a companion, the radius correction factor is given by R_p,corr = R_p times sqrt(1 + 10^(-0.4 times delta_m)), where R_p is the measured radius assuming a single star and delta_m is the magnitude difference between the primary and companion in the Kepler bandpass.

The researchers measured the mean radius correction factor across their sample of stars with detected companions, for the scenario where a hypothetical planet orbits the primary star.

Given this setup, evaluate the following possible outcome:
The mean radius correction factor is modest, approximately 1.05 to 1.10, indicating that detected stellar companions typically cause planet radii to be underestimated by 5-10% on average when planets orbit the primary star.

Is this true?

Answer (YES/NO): YES